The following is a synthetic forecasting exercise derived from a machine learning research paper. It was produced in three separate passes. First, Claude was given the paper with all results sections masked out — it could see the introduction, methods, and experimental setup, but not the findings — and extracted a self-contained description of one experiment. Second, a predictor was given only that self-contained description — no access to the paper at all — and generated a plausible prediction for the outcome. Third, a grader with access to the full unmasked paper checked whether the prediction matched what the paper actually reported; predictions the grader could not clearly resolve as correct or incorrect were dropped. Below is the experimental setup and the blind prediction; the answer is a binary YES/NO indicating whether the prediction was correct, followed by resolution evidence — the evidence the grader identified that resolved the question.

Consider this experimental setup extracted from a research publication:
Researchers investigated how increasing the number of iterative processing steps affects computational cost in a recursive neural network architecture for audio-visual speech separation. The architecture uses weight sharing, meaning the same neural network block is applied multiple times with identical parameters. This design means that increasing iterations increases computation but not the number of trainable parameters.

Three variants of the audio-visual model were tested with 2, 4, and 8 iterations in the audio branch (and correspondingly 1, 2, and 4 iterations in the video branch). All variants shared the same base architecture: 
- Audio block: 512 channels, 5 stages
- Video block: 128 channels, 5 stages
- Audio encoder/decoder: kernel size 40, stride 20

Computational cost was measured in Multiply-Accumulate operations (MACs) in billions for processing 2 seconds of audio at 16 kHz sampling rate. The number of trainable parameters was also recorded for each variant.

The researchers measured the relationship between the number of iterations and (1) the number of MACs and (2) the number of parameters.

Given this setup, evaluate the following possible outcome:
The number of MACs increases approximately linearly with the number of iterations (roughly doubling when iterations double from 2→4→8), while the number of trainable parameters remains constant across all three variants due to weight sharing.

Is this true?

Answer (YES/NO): YES